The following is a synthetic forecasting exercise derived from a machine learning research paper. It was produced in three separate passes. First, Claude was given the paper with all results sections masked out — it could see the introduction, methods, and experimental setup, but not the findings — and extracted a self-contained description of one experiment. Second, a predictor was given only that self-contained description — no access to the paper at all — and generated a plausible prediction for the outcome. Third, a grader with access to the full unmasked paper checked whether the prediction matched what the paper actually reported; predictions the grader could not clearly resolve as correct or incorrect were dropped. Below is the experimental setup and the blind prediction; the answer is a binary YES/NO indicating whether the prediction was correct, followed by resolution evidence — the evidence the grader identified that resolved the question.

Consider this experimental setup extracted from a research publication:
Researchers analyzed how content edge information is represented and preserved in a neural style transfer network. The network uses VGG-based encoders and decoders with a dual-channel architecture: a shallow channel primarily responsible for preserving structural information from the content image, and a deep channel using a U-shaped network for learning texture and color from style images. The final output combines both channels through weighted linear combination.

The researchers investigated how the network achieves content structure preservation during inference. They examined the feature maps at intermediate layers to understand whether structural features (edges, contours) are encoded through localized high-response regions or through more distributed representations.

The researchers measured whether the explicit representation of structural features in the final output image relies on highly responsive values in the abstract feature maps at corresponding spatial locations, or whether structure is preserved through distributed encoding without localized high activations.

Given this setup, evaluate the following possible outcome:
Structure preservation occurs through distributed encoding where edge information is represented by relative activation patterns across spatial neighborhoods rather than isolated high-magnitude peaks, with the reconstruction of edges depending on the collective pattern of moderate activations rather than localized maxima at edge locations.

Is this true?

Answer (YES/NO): NO